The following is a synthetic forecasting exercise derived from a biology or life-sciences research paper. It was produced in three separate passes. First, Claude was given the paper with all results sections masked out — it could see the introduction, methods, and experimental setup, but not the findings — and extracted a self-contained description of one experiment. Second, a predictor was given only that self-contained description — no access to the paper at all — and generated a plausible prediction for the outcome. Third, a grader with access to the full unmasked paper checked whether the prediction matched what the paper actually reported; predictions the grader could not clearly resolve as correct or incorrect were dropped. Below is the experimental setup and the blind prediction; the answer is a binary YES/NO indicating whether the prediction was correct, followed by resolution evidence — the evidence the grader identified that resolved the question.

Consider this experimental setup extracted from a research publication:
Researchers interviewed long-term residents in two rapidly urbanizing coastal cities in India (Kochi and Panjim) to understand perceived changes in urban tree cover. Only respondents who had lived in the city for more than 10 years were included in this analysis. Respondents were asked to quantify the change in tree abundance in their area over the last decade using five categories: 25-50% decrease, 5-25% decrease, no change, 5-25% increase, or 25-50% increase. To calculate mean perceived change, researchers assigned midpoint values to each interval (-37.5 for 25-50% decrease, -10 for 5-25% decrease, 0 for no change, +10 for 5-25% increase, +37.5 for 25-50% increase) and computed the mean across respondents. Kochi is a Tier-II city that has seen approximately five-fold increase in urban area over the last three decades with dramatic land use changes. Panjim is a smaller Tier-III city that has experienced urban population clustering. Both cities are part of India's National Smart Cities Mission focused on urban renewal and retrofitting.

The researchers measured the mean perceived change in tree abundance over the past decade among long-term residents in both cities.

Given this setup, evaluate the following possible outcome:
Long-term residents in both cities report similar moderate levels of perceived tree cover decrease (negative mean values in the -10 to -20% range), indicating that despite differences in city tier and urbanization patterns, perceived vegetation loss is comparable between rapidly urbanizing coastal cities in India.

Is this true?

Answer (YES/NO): NO